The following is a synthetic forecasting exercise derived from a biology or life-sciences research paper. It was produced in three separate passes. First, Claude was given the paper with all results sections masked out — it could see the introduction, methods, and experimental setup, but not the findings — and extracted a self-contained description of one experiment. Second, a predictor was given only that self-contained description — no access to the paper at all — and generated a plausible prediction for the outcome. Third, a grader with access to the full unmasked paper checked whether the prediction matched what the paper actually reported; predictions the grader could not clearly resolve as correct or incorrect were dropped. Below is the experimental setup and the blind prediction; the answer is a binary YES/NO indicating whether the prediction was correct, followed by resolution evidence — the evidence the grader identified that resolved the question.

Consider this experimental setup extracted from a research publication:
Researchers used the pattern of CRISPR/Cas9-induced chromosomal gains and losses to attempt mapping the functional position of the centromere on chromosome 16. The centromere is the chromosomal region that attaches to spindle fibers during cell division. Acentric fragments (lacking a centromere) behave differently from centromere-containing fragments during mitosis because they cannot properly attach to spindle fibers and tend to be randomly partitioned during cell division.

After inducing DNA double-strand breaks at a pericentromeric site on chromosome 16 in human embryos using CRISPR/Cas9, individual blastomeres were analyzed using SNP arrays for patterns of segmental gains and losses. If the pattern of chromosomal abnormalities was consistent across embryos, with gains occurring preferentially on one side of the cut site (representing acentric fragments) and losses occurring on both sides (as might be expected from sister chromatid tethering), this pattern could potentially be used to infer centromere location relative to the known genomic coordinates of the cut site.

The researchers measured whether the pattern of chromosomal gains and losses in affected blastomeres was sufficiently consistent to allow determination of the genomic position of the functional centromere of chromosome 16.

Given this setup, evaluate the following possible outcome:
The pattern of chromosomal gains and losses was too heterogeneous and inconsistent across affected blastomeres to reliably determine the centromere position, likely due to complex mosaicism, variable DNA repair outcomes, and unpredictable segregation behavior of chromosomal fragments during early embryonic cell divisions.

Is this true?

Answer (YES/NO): NO